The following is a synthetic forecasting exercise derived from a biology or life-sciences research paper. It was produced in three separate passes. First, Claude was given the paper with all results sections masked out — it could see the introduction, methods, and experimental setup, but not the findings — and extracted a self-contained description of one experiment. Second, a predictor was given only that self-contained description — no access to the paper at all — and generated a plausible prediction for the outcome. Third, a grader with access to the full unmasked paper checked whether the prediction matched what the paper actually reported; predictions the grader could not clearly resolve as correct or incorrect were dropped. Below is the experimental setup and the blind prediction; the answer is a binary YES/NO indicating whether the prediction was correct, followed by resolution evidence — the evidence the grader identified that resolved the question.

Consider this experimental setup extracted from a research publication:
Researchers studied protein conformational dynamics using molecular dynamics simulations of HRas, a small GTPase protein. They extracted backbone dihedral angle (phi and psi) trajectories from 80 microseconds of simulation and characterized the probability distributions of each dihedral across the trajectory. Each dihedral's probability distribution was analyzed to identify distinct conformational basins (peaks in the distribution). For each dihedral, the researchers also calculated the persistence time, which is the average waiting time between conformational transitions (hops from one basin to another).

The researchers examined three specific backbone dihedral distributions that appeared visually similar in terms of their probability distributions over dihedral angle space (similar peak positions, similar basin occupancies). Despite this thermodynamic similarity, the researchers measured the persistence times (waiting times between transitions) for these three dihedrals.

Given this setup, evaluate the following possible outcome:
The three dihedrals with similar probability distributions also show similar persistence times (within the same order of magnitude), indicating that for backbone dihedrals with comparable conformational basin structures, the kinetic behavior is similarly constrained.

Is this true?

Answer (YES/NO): NO